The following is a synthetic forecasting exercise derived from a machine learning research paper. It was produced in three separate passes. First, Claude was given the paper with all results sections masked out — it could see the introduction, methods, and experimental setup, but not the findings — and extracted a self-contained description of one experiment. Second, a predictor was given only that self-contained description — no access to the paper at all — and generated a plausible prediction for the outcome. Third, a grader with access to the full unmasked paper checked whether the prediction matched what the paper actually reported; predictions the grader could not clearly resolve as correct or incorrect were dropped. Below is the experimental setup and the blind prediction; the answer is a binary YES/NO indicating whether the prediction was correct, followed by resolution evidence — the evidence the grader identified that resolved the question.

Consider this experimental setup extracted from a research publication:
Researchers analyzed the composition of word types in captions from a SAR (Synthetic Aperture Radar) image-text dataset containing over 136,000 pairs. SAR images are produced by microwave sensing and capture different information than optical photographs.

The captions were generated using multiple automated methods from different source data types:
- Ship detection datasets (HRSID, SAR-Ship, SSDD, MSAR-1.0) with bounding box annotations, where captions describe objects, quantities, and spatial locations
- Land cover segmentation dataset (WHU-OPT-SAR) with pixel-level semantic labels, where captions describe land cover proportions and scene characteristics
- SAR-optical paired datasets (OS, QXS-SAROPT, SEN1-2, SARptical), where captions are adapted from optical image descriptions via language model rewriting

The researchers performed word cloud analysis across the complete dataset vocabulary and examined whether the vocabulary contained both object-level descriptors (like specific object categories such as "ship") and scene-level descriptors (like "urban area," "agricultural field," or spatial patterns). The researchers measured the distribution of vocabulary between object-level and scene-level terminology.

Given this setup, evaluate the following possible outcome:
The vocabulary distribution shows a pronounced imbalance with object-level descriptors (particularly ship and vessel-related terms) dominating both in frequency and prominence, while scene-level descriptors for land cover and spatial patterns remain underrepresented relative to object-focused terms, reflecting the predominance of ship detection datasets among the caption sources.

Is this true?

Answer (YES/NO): NO